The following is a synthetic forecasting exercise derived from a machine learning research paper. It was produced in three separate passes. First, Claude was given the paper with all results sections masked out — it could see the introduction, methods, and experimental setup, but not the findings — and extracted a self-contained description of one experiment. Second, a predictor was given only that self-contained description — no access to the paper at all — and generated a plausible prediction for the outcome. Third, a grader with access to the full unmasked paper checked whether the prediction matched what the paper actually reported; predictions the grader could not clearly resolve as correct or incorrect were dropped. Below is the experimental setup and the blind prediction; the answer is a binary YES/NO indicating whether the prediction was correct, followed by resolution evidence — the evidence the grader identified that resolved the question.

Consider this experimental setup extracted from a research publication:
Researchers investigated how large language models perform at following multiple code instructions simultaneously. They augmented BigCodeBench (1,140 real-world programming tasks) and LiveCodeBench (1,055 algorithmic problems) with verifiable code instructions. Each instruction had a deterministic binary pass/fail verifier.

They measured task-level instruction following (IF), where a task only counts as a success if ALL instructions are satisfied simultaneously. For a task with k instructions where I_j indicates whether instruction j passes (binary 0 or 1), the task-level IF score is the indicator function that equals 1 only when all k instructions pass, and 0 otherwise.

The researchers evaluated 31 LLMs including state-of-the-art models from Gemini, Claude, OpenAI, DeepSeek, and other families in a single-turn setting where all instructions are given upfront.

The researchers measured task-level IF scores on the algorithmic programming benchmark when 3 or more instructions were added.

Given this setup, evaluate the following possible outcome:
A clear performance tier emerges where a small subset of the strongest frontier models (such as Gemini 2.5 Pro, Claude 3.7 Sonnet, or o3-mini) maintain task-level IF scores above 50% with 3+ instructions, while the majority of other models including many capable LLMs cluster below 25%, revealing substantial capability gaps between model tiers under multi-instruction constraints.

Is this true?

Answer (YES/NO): NO